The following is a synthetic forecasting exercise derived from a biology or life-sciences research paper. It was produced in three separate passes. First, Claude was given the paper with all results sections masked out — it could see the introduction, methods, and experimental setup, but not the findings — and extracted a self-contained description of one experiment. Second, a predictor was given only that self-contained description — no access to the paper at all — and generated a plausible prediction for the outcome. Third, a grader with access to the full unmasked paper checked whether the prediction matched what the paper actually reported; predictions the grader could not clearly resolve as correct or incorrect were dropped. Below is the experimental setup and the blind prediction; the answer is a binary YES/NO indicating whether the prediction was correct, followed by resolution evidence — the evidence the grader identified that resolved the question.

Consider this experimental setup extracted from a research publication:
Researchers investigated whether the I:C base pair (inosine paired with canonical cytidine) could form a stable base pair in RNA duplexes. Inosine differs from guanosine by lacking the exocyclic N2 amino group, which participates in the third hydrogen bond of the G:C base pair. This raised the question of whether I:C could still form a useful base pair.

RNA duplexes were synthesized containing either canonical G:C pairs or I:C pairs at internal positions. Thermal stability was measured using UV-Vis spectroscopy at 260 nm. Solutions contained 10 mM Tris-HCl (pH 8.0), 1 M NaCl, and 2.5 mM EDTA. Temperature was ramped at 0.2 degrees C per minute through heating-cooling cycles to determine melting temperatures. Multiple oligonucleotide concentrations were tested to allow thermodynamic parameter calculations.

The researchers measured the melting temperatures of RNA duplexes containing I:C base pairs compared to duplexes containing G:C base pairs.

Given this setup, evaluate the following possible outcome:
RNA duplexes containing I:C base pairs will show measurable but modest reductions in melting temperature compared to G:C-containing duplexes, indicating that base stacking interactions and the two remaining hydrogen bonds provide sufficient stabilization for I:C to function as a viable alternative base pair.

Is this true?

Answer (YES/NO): NO